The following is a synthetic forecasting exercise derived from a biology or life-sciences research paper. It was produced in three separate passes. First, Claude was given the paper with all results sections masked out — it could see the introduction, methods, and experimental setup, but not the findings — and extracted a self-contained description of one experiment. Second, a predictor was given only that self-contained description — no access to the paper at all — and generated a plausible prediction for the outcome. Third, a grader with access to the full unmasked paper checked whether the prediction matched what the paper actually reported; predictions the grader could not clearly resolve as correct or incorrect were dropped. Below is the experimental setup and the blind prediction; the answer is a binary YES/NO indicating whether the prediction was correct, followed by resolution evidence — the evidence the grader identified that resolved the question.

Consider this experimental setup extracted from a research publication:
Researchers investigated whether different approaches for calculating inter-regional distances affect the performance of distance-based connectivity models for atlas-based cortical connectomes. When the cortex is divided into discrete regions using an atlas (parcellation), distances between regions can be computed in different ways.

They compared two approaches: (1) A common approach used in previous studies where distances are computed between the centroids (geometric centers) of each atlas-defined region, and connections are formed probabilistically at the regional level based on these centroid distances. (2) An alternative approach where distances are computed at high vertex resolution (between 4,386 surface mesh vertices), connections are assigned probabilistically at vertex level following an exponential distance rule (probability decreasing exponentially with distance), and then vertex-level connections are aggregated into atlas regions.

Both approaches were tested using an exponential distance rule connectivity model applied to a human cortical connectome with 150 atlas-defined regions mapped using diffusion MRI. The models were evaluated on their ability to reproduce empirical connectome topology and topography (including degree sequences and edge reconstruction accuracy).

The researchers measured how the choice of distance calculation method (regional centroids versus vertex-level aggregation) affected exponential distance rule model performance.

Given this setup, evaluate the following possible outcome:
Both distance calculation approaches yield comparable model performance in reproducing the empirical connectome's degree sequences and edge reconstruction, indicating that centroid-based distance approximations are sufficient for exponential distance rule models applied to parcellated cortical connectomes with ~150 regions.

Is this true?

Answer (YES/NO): NO